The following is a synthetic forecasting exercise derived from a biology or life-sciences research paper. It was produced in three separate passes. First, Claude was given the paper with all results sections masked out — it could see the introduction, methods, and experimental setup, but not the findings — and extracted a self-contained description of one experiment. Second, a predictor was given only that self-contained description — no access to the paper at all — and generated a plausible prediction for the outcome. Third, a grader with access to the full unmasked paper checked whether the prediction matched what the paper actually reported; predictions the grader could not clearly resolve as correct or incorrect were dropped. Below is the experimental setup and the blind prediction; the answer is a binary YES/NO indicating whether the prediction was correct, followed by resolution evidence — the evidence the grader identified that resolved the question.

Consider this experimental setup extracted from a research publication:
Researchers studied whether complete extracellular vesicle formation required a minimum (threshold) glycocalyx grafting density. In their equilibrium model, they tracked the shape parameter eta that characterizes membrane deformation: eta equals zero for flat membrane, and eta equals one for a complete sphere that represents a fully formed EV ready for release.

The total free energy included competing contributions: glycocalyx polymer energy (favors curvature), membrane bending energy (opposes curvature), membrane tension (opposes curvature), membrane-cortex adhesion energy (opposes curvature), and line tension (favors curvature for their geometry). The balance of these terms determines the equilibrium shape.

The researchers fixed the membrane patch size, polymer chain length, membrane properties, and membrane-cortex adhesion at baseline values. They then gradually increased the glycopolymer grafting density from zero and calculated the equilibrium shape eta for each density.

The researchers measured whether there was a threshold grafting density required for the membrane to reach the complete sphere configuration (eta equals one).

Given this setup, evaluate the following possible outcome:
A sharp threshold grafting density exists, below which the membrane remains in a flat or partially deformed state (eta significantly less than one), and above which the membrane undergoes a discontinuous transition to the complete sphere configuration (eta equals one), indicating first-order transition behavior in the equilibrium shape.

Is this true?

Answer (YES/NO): YES